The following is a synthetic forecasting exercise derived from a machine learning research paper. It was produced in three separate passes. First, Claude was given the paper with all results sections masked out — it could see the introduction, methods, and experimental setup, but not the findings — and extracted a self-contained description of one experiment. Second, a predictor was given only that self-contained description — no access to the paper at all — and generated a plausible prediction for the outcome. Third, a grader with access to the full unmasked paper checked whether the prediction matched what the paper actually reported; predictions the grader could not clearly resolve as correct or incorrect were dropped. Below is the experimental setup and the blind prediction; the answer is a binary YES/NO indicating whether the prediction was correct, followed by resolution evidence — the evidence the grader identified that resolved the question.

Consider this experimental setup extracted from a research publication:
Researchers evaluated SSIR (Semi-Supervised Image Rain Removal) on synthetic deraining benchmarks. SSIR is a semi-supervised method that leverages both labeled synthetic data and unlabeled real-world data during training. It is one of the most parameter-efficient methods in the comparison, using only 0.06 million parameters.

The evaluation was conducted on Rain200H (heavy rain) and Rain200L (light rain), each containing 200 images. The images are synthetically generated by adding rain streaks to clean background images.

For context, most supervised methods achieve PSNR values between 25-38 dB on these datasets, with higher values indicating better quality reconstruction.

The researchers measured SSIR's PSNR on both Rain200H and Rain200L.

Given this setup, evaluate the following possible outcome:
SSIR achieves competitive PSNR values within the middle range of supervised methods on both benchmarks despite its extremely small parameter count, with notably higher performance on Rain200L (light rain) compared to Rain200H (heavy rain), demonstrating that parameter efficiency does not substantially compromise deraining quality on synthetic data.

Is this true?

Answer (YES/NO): NO